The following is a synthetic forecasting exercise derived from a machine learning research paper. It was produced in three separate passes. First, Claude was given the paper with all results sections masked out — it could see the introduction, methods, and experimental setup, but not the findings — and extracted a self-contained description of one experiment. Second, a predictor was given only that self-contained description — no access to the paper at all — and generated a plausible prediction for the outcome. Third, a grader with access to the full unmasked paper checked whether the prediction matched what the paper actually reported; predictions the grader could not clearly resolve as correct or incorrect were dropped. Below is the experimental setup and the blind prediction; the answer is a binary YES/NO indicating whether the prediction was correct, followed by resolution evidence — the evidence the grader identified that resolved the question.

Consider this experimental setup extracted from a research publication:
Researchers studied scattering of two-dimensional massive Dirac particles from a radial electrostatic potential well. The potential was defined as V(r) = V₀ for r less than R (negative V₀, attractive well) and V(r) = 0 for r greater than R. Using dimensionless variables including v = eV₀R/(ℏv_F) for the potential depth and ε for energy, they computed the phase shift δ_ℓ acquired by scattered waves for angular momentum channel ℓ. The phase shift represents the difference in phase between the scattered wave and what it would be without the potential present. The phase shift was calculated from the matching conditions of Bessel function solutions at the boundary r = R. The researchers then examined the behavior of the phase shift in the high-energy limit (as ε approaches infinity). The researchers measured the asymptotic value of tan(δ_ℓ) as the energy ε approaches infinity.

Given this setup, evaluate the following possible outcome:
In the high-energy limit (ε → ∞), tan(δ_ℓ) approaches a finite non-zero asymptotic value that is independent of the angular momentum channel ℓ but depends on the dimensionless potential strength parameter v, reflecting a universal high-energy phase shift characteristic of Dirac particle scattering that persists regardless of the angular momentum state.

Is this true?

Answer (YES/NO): YES